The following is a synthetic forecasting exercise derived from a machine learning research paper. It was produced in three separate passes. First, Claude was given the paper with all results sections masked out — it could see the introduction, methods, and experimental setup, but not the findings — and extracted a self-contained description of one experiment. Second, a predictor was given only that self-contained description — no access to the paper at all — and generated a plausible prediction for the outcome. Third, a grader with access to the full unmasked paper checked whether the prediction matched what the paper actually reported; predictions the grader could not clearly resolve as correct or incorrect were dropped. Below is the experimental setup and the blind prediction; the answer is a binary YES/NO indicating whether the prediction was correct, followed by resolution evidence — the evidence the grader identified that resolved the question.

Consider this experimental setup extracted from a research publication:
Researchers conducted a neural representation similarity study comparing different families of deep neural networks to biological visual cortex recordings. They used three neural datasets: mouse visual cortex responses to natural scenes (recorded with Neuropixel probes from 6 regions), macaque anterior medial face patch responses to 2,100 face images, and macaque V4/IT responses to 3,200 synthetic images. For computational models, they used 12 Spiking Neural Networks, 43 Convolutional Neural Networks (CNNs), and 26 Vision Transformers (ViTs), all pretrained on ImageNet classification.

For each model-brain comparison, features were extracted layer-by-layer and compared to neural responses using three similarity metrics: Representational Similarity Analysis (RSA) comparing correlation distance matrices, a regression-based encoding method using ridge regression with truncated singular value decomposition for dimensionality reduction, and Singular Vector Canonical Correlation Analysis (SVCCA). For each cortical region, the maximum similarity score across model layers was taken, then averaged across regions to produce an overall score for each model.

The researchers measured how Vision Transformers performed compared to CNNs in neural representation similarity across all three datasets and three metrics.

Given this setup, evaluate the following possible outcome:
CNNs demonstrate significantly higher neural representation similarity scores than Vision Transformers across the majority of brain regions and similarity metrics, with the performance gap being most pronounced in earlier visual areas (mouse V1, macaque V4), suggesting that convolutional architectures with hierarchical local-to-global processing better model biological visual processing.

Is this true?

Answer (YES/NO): NO